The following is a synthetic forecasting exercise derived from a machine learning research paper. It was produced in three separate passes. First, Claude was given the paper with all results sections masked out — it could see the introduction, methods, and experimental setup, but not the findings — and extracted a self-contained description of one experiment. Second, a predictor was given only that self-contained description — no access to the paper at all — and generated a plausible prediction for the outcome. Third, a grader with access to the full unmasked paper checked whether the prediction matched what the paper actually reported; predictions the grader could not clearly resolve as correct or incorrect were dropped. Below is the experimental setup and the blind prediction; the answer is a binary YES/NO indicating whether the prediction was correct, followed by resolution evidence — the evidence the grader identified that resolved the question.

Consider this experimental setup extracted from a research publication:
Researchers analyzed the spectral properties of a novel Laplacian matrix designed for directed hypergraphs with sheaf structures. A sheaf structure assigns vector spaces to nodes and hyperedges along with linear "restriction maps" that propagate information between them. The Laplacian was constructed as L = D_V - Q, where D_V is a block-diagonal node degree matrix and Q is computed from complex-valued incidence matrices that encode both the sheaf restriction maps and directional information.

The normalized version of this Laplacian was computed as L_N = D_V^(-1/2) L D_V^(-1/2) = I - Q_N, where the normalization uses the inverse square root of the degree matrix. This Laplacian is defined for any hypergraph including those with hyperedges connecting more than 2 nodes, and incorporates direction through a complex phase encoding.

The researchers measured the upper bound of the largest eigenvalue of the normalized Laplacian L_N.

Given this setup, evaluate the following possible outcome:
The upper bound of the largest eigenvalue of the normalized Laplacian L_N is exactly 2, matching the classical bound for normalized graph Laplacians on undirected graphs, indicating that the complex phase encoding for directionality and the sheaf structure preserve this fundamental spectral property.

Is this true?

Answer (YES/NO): NO